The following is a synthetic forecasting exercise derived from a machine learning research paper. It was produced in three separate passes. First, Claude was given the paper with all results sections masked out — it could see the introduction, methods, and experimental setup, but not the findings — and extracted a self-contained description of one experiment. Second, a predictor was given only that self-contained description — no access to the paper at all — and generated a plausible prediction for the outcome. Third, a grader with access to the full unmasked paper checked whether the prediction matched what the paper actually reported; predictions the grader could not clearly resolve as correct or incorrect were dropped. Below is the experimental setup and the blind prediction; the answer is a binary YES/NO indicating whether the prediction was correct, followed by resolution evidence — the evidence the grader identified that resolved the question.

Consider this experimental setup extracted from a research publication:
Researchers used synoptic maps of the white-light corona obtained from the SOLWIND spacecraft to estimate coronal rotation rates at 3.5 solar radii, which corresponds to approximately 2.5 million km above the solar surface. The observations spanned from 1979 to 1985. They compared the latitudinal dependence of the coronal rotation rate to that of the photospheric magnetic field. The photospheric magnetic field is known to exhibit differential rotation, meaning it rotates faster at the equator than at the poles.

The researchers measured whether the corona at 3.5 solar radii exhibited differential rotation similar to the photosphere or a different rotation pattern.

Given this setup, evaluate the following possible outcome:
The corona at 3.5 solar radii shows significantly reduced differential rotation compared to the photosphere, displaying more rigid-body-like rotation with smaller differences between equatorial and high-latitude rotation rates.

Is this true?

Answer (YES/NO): YES